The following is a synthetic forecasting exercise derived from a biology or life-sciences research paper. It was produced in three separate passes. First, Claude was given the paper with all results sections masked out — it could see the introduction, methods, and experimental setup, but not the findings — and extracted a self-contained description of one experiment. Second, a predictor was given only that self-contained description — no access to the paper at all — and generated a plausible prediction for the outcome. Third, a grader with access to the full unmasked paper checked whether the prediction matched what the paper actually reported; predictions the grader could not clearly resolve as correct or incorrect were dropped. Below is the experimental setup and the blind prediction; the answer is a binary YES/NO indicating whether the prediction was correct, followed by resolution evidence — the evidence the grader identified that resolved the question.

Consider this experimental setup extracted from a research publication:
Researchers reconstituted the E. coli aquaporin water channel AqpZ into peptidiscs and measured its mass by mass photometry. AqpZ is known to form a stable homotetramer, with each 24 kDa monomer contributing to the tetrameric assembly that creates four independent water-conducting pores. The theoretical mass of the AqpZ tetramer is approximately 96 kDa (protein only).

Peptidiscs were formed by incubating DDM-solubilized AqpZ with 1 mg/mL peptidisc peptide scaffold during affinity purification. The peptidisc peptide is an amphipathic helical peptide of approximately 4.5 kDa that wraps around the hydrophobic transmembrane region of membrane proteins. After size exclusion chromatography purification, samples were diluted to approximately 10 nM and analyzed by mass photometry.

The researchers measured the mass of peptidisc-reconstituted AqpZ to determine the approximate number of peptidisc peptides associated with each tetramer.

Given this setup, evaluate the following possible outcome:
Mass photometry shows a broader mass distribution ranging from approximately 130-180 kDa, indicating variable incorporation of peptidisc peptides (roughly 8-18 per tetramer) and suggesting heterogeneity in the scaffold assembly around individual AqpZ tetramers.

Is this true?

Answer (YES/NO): NO